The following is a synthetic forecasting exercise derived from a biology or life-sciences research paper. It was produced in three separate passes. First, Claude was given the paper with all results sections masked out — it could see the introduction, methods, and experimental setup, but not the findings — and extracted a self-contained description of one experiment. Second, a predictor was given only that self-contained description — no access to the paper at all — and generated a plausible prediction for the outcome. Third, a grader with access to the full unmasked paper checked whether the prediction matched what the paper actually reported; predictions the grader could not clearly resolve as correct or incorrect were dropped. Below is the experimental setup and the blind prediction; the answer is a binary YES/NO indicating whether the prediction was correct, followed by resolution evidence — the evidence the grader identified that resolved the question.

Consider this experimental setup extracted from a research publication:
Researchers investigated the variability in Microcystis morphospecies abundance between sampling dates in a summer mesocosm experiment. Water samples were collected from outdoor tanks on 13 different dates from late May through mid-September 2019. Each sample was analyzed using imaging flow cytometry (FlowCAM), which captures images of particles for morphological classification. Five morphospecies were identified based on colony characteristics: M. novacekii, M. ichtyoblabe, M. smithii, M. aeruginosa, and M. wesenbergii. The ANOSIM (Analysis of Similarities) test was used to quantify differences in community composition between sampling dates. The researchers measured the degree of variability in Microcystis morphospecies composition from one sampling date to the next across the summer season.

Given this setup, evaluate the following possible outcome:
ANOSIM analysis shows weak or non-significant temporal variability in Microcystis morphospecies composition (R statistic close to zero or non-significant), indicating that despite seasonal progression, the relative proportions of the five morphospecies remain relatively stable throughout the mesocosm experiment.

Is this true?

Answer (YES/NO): NO